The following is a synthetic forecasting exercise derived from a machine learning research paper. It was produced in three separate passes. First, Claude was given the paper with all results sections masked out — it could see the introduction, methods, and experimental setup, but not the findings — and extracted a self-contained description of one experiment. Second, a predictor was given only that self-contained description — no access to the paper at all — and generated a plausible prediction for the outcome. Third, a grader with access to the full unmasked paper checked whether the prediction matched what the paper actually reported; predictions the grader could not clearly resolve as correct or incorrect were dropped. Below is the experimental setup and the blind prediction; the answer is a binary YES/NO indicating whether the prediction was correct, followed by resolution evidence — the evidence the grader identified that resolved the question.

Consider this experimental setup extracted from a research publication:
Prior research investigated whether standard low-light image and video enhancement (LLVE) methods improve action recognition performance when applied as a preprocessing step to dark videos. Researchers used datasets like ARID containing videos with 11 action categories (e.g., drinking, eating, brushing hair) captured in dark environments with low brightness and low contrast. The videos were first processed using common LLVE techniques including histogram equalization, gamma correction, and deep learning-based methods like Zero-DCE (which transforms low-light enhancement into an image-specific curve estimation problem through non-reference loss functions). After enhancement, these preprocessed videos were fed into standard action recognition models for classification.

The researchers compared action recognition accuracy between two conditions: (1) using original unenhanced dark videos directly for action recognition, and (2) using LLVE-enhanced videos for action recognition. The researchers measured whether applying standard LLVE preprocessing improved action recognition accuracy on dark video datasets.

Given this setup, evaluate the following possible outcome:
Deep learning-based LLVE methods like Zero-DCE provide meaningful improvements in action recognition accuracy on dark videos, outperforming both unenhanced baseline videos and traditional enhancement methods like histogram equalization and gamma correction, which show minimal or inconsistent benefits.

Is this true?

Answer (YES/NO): NO